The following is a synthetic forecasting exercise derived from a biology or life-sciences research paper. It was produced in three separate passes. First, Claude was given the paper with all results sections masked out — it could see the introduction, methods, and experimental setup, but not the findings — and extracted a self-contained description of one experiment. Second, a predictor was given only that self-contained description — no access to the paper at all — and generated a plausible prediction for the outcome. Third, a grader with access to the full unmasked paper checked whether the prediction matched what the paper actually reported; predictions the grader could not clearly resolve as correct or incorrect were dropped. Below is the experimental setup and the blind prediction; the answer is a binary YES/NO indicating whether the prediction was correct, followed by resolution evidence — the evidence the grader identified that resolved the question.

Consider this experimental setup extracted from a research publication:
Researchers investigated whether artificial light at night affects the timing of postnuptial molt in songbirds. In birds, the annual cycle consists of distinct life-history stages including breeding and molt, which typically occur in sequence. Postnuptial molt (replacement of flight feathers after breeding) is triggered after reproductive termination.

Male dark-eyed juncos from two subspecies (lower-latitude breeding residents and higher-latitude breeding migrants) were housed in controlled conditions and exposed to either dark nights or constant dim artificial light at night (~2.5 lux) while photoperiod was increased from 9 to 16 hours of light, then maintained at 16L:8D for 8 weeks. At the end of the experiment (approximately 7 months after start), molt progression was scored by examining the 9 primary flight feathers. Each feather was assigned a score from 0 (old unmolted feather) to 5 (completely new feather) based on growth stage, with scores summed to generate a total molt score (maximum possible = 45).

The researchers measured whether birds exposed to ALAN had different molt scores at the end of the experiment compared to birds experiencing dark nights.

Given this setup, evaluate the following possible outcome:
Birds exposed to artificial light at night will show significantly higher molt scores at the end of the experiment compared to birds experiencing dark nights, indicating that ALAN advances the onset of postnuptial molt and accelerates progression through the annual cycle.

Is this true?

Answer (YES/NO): YES